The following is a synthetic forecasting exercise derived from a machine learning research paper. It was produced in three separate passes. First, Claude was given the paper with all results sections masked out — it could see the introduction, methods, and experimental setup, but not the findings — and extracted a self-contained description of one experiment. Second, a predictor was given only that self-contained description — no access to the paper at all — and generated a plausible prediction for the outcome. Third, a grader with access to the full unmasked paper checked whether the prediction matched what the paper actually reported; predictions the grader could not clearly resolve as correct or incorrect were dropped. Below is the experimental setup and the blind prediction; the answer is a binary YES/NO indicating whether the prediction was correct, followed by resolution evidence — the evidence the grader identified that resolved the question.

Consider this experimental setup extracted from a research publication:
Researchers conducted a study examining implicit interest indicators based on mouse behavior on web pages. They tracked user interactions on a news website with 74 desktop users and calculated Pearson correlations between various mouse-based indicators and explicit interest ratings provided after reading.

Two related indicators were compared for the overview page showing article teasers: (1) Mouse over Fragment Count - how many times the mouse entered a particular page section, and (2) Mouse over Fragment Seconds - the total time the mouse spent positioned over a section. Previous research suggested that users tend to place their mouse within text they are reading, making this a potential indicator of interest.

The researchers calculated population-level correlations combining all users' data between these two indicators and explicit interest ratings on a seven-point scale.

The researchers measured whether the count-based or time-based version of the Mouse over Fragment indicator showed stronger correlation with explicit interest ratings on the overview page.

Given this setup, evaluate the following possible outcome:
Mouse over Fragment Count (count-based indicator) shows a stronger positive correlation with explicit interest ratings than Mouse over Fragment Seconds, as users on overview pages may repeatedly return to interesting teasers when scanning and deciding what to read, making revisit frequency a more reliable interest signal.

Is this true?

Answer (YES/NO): NO